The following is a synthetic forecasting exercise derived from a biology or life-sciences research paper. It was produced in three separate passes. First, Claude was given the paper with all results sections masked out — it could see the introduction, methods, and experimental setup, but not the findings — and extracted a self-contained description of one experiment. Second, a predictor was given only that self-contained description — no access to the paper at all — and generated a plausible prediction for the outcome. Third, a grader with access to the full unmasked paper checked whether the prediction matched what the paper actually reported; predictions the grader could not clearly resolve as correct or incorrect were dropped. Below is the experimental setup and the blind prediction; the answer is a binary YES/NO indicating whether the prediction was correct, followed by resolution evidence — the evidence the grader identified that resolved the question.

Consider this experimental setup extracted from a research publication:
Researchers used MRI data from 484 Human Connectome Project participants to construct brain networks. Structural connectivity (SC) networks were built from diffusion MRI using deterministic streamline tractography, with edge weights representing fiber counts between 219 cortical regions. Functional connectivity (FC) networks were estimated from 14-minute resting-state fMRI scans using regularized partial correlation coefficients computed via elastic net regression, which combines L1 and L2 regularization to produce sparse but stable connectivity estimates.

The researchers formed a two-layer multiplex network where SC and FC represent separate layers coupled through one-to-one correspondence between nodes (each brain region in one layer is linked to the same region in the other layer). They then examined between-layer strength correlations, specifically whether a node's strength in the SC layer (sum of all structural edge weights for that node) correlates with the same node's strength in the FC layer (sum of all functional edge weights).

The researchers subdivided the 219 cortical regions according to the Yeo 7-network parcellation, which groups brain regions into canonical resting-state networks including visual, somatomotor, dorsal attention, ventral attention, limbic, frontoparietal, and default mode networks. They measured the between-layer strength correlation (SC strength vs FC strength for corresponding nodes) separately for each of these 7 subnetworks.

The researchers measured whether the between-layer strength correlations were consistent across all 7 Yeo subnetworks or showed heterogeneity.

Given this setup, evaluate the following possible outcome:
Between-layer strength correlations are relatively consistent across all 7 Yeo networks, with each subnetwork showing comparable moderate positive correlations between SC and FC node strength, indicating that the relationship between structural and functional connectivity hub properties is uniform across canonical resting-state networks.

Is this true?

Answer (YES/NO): NO